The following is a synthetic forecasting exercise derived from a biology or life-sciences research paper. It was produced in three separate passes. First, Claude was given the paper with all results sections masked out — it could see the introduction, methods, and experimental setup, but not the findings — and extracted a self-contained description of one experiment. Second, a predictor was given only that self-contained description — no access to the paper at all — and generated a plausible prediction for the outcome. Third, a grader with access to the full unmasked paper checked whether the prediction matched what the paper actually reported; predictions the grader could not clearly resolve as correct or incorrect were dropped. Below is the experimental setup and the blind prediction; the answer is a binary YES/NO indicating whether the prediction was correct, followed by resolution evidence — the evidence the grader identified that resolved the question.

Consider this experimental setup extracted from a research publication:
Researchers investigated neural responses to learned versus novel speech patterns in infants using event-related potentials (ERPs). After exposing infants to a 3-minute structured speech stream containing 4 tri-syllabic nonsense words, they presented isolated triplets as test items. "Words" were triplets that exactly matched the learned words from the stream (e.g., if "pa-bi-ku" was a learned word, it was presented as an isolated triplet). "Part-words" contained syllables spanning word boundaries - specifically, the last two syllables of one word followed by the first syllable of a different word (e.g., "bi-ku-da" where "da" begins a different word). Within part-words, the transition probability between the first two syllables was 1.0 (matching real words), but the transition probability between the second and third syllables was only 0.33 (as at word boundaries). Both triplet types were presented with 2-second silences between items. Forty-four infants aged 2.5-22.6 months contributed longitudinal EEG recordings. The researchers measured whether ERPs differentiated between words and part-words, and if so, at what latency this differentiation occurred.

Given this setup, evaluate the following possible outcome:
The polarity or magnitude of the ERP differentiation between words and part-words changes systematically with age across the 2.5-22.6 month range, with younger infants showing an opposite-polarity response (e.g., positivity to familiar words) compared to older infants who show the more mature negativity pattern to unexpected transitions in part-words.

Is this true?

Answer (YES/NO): NO